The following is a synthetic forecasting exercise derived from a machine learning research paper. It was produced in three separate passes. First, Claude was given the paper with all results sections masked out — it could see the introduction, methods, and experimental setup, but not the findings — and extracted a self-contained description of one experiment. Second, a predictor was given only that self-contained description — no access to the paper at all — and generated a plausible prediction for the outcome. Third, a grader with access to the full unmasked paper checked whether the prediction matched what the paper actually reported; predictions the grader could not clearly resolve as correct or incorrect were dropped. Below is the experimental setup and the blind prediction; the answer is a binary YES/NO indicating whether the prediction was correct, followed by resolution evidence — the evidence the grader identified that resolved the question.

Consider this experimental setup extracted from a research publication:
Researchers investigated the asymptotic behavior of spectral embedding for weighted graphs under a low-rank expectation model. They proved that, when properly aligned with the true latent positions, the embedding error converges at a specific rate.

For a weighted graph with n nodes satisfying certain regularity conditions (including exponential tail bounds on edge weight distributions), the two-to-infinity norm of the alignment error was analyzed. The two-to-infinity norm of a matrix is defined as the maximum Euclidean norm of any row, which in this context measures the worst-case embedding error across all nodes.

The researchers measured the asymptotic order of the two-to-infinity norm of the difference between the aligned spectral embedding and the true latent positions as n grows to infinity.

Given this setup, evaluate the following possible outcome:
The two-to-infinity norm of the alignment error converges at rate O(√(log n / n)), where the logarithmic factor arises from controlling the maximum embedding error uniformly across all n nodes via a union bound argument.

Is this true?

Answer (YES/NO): NO